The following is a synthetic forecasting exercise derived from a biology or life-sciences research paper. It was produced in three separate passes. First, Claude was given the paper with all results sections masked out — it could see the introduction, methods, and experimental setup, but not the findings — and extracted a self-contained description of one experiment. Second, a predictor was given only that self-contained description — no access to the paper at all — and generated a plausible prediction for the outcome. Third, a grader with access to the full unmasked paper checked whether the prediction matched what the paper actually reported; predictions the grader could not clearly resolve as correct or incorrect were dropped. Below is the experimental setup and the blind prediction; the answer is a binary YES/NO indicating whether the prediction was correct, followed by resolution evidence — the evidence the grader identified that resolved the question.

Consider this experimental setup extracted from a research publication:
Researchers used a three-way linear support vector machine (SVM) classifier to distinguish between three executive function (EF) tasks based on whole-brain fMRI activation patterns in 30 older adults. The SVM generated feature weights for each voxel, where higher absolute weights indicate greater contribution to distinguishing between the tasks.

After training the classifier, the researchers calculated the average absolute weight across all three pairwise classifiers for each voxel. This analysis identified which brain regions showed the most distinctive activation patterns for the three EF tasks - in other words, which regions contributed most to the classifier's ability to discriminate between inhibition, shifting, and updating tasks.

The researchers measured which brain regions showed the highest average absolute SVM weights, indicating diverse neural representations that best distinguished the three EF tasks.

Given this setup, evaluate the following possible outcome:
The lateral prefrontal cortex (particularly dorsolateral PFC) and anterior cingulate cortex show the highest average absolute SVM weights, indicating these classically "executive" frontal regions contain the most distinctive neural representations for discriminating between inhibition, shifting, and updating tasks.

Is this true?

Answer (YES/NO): NO